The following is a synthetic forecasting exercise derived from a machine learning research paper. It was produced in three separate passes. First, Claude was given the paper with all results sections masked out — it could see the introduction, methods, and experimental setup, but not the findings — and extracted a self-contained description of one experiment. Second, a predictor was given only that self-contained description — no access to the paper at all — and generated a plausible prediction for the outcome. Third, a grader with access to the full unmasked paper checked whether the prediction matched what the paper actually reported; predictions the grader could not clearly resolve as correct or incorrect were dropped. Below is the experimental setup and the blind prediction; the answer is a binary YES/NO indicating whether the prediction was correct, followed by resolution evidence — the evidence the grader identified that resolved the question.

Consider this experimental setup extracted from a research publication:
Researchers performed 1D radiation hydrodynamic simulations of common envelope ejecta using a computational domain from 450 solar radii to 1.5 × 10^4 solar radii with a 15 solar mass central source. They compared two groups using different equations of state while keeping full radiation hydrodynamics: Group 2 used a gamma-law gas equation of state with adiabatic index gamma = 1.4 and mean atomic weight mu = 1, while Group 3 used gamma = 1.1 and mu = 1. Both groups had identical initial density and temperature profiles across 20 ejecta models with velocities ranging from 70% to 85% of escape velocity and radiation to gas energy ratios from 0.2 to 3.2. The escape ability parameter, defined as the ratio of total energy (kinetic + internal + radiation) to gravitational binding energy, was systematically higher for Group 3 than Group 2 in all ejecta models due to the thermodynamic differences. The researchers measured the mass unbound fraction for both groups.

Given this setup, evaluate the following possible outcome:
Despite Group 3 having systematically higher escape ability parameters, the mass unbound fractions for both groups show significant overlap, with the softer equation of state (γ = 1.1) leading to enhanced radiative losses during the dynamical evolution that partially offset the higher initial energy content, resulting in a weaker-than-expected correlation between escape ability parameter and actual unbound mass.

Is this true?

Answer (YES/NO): NO